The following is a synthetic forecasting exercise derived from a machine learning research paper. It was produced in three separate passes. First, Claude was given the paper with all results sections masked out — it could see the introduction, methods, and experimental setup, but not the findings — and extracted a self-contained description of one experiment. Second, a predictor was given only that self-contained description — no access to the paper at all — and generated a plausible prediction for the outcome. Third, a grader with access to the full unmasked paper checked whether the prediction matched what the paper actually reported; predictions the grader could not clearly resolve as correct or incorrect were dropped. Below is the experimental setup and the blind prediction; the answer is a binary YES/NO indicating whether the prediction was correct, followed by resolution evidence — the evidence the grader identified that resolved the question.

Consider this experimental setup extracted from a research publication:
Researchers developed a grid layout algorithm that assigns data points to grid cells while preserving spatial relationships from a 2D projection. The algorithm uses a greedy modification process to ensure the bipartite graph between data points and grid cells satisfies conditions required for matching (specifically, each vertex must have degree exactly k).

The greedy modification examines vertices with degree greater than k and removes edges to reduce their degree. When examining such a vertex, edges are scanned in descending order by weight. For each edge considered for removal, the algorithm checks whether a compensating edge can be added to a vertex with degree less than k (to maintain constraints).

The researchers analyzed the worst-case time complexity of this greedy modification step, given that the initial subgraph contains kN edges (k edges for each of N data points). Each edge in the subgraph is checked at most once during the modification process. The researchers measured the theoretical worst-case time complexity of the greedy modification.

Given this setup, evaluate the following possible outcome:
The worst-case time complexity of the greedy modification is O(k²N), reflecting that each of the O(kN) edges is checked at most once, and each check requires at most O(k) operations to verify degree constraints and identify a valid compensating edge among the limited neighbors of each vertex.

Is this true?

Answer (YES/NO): NO